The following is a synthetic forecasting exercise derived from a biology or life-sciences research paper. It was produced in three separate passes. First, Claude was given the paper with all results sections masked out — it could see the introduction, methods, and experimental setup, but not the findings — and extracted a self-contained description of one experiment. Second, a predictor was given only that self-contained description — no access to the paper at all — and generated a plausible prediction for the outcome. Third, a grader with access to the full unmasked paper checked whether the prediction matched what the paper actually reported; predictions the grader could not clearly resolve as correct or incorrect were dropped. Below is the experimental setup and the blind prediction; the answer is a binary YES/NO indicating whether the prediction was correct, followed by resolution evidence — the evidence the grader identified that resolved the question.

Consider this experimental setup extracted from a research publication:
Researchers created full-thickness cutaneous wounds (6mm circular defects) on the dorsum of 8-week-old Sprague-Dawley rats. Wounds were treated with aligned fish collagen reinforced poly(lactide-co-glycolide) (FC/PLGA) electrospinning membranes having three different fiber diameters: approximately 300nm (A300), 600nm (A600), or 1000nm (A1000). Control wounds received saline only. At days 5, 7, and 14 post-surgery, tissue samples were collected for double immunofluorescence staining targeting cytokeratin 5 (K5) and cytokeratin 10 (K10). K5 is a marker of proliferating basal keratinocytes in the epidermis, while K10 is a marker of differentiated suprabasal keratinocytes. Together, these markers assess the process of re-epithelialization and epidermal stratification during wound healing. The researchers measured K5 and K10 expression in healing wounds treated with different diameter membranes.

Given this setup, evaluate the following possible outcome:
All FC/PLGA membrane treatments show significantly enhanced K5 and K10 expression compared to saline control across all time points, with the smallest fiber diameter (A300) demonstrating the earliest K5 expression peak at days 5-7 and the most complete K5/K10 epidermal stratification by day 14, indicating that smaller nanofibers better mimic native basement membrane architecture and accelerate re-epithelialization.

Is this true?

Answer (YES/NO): NO